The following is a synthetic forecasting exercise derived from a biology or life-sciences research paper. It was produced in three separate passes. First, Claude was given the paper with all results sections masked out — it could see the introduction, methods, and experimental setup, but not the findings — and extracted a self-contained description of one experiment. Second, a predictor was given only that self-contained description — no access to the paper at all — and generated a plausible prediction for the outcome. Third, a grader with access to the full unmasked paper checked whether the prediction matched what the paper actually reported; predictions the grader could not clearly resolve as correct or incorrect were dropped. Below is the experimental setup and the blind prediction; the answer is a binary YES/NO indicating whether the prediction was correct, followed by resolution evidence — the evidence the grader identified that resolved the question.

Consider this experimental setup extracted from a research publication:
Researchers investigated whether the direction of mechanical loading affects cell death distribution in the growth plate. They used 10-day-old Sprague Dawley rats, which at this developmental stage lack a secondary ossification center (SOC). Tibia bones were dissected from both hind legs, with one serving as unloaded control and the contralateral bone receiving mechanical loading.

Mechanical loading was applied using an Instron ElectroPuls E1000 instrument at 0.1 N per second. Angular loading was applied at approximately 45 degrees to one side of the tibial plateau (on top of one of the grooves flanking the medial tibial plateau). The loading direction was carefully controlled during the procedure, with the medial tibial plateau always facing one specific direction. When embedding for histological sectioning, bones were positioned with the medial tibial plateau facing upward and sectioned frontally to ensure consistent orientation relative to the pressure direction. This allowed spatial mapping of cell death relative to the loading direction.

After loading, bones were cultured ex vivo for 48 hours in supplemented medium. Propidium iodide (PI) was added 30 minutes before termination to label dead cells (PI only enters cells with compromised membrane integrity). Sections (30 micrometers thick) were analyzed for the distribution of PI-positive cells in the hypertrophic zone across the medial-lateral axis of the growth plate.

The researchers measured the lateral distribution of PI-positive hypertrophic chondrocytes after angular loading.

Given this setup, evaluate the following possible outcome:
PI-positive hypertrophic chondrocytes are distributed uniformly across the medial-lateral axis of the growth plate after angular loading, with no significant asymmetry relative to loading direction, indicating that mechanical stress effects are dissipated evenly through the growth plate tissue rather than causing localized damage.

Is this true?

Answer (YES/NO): NO